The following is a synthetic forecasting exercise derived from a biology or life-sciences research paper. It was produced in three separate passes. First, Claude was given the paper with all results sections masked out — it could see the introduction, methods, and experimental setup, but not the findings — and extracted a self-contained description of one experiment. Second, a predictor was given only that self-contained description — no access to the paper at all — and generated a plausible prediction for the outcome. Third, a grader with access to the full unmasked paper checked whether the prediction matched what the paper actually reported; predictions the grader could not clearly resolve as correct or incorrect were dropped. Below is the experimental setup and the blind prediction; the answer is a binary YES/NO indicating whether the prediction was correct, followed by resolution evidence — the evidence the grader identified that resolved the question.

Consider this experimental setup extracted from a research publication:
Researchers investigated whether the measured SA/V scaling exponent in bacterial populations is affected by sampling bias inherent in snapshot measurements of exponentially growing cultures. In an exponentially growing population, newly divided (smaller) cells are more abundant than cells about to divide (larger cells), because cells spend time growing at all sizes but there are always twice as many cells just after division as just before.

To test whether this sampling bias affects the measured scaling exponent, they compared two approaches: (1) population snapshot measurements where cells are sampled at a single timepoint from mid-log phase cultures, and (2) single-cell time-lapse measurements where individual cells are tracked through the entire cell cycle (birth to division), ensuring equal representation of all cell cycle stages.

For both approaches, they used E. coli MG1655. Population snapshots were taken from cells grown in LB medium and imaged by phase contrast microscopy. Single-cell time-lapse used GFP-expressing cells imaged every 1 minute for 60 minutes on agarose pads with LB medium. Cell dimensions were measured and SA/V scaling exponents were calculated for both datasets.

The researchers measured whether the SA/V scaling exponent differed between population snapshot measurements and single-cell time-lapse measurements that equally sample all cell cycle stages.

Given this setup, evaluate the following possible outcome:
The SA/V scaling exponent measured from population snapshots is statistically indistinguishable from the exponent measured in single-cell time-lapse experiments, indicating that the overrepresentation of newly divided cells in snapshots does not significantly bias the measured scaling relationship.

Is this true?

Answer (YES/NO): NO